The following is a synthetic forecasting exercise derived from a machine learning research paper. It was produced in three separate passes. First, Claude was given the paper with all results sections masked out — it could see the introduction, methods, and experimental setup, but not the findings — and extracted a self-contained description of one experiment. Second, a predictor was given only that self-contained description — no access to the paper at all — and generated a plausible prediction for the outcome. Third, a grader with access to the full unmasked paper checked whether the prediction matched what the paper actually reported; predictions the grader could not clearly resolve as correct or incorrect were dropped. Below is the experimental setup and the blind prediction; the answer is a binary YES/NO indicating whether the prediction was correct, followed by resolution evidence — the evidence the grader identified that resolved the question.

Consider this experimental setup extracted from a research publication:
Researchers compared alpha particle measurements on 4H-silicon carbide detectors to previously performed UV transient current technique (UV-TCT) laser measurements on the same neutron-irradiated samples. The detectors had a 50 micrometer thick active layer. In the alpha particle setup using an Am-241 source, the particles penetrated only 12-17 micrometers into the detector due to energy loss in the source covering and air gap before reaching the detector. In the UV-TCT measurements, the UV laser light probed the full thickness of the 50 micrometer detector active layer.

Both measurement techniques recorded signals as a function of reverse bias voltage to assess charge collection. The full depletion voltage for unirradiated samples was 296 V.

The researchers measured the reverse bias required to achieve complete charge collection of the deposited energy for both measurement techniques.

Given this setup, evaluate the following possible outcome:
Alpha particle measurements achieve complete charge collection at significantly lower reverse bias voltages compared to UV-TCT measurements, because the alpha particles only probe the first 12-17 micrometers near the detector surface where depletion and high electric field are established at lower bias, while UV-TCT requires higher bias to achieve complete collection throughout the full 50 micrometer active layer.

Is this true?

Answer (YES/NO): YES